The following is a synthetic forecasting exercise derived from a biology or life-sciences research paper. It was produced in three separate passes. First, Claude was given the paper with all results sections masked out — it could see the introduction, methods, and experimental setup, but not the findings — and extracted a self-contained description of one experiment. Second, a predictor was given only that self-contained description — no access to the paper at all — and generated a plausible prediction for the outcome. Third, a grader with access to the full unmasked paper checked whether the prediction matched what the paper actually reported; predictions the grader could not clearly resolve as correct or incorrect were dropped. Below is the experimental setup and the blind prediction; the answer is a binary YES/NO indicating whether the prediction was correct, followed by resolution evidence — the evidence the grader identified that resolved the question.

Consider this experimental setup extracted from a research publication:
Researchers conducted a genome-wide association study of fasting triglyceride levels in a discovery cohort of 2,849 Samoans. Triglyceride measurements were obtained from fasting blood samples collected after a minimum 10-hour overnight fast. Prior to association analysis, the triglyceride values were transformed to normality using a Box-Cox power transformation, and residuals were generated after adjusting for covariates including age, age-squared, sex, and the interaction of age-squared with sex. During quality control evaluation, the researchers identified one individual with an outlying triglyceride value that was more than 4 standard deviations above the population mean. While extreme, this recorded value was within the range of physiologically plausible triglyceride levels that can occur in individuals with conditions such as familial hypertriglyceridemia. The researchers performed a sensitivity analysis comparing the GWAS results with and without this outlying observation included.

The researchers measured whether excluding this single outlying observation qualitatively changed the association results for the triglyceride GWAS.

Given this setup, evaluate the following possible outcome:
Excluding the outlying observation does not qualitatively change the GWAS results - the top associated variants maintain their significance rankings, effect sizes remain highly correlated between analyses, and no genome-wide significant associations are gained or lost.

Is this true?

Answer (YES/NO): YES